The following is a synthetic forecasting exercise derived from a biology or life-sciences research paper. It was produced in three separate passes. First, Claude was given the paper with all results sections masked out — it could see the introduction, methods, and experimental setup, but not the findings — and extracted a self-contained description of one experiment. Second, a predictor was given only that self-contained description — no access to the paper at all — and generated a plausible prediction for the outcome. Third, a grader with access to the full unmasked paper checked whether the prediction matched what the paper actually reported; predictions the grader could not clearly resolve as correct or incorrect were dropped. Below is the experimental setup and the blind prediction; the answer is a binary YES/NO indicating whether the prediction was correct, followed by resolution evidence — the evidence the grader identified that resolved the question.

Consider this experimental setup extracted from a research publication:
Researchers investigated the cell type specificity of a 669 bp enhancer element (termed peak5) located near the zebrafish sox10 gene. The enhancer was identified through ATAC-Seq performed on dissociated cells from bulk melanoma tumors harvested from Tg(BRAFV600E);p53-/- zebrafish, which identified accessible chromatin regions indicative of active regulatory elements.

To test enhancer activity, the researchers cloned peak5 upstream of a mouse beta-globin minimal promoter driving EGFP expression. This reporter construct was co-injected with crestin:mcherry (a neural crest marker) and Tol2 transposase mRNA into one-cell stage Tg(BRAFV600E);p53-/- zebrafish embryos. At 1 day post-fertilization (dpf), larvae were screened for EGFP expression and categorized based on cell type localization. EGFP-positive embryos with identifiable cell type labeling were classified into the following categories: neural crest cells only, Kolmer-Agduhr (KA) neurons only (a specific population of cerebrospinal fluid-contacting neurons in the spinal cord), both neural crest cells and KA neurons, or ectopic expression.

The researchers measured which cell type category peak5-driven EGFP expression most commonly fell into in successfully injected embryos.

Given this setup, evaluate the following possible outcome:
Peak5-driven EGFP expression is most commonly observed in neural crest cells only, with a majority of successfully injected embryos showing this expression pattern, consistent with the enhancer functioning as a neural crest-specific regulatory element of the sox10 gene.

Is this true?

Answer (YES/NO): NO